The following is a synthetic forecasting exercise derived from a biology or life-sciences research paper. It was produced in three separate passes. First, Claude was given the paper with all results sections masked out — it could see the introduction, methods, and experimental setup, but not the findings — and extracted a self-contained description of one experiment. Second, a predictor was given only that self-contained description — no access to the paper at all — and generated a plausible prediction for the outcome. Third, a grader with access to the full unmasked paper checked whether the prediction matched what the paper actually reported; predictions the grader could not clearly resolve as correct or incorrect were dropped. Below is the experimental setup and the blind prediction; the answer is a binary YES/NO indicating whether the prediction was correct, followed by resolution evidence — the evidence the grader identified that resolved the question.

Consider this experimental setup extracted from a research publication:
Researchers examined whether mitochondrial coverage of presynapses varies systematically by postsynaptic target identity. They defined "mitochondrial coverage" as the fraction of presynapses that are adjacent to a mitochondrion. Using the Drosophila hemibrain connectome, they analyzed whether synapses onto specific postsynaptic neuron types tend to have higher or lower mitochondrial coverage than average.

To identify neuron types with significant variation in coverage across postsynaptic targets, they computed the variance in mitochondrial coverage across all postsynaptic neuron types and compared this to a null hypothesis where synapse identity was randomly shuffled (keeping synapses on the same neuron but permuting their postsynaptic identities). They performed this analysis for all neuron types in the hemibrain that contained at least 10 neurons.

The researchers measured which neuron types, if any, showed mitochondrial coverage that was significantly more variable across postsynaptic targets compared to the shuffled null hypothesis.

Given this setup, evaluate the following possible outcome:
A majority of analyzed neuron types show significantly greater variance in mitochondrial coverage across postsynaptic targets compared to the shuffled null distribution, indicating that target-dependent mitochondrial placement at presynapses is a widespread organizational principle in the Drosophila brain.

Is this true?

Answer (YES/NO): NO